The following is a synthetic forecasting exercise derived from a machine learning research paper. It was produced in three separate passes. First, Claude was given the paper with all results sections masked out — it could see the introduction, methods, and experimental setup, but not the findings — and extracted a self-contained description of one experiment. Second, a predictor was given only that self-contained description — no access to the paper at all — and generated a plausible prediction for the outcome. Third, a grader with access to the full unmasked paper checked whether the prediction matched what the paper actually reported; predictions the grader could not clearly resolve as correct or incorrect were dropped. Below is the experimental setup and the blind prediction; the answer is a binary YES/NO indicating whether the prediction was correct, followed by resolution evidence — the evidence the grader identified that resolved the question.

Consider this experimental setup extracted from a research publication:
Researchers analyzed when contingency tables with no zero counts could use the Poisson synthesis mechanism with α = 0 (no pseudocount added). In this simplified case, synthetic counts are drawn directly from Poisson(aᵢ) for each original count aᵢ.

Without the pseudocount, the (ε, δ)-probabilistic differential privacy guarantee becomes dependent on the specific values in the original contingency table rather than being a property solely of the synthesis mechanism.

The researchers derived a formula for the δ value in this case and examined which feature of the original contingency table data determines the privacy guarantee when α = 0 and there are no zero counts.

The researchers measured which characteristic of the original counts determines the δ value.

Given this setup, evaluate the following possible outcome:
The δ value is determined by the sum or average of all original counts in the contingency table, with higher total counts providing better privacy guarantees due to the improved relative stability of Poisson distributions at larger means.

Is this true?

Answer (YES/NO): NO